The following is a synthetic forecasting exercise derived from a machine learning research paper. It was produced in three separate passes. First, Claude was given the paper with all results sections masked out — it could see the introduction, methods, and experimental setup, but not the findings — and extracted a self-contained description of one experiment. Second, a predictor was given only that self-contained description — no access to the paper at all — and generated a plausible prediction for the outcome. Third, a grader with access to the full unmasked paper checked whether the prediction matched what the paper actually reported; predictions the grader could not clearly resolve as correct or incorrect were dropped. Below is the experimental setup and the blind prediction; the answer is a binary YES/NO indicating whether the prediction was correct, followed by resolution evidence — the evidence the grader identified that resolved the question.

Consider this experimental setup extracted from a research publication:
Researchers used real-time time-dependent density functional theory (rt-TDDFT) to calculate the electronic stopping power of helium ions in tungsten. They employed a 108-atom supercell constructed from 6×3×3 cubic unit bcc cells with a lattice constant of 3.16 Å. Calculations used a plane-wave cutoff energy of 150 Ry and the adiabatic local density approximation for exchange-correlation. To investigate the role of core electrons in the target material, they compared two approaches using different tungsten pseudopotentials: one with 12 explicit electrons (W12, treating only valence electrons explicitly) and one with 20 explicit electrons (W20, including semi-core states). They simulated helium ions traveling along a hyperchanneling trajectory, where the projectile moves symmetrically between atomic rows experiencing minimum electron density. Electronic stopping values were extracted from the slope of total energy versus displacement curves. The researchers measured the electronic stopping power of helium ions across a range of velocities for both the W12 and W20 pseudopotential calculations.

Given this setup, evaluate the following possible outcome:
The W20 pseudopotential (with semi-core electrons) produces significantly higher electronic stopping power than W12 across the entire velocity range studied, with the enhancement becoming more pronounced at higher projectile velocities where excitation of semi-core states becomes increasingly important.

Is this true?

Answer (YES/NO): NO